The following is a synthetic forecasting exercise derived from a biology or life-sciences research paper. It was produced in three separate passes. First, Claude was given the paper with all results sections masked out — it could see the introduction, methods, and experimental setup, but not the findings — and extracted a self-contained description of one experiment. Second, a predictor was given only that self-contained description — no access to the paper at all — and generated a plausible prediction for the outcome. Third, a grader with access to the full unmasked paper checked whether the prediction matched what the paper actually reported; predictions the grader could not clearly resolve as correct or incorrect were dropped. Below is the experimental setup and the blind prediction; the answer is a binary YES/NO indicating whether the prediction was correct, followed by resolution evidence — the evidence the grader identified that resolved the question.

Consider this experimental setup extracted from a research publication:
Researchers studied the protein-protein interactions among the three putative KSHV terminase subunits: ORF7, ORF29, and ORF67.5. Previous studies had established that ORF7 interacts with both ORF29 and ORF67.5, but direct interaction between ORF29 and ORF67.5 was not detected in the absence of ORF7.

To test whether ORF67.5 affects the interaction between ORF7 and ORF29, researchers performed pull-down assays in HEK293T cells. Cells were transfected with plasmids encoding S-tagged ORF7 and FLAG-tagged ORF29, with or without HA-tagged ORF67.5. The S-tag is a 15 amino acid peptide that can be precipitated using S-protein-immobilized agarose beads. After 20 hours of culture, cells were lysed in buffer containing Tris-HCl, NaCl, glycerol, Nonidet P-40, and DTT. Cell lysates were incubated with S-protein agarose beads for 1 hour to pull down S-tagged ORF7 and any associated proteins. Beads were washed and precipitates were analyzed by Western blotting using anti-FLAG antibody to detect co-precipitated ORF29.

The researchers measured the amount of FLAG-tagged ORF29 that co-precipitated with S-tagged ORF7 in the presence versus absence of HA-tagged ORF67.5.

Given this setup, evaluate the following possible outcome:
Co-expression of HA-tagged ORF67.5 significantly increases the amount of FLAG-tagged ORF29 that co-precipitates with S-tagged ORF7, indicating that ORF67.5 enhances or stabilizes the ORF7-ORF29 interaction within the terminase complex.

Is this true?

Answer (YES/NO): YES